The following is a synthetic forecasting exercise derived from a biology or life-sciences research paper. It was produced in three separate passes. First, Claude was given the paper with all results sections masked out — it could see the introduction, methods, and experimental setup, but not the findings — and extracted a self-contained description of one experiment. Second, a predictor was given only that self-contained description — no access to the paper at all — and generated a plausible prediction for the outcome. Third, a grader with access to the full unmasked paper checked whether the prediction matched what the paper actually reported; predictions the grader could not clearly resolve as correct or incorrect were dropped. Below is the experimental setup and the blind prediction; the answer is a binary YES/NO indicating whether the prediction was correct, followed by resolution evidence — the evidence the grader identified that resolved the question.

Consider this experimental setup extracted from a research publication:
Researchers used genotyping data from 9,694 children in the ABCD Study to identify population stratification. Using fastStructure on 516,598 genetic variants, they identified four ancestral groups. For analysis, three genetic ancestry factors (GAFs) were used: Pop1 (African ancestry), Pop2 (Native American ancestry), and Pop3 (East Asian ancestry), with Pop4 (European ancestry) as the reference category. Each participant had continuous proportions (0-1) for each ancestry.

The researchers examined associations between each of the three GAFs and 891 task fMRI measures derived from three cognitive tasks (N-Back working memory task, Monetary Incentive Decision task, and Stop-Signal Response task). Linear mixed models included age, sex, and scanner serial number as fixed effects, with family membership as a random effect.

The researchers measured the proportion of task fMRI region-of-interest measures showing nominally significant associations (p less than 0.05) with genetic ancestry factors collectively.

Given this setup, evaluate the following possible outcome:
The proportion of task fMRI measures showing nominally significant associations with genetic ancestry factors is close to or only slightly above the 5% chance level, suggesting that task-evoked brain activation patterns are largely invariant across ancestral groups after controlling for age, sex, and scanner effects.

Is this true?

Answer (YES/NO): NO